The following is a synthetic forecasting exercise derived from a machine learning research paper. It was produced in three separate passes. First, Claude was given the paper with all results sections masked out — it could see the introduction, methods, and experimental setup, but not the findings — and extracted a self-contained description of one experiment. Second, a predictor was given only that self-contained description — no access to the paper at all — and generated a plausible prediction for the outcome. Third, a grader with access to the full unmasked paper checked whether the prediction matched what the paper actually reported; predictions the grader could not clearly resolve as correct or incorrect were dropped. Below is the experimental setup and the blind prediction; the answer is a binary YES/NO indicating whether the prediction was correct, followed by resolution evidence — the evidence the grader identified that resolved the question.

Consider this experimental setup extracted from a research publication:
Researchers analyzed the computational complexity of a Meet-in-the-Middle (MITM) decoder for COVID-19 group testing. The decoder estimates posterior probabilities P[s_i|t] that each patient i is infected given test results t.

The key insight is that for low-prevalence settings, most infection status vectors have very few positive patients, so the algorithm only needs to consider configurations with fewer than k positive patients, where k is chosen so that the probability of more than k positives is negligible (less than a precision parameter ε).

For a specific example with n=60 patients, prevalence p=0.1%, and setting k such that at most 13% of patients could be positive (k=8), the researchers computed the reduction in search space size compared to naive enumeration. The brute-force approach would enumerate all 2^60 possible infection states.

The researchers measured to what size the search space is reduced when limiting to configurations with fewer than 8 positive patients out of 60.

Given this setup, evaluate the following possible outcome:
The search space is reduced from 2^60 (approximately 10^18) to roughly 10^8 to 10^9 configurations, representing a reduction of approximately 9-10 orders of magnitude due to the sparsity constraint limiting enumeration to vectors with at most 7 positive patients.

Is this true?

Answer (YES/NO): NO